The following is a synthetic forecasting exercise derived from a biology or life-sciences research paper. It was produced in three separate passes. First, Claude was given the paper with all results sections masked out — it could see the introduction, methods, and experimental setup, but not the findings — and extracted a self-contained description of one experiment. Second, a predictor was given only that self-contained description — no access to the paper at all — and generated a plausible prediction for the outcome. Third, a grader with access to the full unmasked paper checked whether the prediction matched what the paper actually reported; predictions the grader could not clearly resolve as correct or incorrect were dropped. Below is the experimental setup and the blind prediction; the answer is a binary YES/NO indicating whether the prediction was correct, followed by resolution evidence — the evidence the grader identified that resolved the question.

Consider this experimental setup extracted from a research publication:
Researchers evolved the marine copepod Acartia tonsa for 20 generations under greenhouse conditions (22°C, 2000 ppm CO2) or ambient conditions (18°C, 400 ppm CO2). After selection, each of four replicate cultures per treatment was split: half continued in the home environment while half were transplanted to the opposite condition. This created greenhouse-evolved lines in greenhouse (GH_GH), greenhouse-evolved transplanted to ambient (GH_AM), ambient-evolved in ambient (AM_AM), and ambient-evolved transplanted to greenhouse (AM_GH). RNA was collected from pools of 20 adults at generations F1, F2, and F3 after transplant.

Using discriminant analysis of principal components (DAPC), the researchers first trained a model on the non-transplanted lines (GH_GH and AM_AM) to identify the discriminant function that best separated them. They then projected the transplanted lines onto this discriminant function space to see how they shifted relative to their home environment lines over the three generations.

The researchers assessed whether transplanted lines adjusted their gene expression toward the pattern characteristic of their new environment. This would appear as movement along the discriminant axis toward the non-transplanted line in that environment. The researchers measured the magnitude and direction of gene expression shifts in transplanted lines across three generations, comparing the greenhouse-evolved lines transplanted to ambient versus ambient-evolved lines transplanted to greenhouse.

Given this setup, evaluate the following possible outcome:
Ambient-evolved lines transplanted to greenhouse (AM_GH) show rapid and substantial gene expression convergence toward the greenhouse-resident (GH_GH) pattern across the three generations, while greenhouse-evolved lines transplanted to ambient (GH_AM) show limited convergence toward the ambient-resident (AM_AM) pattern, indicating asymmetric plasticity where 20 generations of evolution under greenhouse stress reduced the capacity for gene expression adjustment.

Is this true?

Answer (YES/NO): NO